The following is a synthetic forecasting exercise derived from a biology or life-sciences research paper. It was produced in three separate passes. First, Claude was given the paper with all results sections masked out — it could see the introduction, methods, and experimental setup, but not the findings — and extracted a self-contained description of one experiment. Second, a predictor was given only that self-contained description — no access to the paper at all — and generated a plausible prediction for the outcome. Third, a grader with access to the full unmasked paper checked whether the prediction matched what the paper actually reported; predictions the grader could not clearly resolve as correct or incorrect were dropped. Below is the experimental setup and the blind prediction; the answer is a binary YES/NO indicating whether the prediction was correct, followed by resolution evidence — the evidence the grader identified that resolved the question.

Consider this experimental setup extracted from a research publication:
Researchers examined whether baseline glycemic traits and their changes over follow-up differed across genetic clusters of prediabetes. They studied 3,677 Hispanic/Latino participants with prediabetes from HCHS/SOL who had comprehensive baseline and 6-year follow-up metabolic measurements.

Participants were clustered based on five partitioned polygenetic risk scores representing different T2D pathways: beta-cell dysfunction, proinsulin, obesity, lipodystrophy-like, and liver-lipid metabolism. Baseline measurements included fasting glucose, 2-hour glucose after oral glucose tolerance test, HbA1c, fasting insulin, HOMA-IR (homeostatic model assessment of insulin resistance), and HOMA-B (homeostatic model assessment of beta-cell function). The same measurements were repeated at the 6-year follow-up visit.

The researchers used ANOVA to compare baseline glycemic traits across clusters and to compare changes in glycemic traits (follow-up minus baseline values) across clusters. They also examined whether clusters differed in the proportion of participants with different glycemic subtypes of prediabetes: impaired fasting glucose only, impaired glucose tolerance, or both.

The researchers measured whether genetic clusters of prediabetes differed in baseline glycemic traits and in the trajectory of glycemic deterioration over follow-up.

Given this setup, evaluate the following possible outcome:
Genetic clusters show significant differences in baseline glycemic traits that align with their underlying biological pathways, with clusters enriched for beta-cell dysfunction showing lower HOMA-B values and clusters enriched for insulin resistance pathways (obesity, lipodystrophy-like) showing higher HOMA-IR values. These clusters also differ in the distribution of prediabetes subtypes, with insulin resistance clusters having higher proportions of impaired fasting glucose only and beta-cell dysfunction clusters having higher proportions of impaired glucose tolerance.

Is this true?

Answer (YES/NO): NO